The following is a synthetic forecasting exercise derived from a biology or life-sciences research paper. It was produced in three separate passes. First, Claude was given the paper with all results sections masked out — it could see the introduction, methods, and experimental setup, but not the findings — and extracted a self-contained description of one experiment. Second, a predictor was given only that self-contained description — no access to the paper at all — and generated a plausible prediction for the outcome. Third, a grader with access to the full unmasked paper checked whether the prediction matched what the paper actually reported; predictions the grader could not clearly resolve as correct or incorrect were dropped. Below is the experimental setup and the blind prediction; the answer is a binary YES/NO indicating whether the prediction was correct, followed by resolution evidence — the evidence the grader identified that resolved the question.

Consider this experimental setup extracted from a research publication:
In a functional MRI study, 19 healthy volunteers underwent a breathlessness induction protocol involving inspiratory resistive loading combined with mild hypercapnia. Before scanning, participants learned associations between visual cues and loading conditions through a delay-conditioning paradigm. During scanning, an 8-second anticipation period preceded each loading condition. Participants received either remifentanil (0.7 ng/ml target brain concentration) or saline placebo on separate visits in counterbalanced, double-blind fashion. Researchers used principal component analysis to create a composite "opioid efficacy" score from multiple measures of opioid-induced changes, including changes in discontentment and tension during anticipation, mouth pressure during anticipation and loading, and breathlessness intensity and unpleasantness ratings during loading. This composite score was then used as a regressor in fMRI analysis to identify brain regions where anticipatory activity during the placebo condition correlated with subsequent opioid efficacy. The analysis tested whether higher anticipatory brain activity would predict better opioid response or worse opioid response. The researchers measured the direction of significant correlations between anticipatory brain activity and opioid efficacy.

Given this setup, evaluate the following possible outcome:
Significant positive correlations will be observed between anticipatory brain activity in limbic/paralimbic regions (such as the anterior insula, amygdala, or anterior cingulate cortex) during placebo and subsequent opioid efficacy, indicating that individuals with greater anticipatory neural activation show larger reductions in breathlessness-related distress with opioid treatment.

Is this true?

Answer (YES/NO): NO